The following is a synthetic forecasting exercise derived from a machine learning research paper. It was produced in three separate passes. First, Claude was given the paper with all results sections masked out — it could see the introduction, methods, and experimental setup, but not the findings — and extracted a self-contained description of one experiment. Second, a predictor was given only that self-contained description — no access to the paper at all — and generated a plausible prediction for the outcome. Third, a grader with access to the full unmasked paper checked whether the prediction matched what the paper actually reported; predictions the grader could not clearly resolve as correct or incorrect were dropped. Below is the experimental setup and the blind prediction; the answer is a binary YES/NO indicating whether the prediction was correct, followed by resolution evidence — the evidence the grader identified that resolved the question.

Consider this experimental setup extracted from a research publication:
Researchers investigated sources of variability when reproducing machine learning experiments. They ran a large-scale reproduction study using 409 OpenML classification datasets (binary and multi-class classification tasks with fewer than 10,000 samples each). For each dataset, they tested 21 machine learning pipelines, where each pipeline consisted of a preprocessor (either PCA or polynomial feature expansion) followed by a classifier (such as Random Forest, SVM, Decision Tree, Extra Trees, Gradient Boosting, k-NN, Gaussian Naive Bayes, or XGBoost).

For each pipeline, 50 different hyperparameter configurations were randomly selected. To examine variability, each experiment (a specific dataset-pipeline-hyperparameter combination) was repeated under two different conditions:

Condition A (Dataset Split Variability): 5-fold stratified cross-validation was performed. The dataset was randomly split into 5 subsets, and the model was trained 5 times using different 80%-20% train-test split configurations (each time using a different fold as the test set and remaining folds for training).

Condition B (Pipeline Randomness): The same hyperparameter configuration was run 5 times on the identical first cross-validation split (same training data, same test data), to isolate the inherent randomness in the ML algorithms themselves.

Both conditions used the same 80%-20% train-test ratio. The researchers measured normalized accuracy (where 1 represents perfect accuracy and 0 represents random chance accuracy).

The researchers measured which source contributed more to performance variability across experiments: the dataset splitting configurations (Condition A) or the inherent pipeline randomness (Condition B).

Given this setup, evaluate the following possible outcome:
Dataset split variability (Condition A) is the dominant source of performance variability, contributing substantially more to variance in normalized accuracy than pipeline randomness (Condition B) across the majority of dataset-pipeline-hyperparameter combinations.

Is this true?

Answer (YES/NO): YES